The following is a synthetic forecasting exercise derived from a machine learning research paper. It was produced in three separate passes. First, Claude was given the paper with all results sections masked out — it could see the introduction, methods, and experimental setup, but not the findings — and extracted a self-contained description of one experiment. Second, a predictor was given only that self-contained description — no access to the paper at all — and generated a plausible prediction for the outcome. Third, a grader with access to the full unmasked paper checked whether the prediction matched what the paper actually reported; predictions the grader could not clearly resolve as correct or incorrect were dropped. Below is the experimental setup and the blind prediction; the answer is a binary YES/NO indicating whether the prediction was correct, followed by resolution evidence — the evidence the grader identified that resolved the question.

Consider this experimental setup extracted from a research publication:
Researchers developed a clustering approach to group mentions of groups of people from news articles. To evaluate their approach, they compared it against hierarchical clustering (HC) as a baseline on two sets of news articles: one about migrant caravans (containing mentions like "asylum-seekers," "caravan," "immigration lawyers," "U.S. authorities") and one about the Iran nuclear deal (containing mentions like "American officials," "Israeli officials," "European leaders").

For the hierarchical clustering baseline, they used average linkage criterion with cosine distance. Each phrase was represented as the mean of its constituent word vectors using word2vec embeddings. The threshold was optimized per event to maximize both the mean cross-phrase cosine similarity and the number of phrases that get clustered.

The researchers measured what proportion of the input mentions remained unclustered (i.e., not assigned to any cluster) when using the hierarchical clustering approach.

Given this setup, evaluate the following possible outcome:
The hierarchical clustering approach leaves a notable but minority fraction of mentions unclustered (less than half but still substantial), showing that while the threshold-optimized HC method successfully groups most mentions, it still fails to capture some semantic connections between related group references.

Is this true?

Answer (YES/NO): YES